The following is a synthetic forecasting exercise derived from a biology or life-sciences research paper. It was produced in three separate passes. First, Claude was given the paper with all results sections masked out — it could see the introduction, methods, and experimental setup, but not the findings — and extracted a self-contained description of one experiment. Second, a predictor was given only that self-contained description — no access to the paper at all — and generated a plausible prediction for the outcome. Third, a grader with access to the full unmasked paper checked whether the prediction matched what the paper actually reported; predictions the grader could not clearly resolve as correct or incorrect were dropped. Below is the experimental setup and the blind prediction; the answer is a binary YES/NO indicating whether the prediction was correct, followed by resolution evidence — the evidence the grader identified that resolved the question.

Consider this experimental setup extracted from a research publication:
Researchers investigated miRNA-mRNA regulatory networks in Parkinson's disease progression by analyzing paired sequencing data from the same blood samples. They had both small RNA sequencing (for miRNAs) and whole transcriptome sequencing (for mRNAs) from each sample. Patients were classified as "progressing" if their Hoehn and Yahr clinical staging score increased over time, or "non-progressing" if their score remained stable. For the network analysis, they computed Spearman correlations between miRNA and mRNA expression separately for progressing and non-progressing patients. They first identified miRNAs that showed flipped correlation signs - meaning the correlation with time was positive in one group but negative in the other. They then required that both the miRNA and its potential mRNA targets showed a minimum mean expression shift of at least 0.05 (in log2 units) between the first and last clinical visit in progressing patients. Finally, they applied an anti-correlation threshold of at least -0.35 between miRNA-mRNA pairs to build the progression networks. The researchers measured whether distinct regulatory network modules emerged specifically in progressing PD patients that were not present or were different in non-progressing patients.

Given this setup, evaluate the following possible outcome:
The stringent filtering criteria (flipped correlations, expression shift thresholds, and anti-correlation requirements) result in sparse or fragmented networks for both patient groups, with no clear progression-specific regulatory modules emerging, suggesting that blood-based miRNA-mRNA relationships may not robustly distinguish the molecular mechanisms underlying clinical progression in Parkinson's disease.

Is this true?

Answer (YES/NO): NO